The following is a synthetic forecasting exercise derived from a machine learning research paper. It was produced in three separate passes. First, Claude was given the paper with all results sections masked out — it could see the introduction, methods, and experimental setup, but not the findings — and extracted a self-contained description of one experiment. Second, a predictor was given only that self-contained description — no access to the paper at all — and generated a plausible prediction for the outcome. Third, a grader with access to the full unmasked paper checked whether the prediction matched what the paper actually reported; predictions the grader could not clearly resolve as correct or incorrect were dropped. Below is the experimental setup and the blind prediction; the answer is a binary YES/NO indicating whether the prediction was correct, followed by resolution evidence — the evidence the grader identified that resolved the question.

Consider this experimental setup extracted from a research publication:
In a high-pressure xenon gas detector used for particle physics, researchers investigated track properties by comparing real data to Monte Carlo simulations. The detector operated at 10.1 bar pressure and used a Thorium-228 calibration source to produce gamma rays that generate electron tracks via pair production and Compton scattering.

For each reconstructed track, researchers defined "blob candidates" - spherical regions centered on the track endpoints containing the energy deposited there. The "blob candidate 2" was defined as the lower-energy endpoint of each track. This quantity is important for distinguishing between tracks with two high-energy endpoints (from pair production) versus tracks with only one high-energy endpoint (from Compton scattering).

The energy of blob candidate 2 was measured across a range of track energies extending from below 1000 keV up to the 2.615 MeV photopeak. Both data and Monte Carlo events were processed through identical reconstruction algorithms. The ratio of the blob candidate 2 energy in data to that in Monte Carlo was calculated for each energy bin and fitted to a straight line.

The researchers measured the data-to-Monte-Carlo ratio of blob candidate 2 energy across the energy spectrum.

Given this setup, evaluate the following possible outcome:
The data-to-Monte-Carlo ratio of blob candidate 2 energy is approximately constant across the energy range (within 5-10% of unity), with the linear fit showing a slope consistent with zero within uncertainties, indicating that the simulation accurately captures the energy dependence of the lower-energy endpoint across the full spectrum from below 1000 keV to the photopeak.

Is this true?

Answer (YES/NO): NO